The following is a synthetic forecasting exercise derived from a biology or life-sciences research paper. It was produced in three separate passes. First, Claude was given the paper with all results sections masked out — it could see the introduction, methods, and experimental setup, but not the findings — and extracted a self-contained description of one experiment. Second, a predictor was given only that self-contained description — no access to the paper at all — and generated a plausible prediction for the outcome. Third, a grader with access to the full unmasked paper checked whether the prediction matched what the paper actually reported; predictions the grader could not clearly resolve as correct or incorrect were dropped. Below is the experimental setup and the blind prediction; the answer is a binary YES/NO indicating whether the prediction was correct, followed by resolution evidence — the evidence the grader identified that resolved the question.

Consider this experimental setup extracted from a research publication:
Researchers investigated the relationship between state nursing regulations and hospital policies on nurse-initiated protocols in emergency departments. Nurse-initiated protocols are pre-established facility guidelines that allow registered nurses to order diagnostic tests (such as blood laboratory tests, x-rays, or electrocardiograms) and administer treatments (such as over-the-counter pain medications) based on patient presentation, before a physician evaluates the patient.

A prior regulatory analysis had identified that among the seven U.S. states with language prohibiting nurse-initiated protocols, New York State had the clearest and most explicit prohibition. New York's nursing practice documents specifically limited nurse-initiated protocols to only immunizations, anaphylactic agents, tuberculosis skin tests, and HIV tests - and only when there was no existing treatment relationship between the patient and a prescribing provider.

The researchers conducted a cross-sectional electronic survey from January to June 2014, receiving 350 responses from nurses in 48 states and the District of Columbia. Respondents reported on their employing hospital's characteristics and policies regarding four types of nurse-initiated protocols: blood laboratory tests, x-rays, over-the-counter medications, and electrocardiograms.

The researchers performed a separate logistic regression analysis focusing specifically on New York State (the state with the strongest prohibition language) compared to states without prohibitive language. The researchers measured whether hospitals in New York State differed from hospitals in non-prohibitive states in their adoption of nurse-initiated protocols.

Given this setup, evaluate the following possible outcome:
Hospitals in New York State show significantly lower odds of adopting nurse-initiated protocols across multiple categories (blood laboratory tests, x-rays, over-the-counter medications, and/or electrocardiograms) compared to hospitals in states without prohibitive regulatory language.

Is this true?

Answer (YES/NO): YES